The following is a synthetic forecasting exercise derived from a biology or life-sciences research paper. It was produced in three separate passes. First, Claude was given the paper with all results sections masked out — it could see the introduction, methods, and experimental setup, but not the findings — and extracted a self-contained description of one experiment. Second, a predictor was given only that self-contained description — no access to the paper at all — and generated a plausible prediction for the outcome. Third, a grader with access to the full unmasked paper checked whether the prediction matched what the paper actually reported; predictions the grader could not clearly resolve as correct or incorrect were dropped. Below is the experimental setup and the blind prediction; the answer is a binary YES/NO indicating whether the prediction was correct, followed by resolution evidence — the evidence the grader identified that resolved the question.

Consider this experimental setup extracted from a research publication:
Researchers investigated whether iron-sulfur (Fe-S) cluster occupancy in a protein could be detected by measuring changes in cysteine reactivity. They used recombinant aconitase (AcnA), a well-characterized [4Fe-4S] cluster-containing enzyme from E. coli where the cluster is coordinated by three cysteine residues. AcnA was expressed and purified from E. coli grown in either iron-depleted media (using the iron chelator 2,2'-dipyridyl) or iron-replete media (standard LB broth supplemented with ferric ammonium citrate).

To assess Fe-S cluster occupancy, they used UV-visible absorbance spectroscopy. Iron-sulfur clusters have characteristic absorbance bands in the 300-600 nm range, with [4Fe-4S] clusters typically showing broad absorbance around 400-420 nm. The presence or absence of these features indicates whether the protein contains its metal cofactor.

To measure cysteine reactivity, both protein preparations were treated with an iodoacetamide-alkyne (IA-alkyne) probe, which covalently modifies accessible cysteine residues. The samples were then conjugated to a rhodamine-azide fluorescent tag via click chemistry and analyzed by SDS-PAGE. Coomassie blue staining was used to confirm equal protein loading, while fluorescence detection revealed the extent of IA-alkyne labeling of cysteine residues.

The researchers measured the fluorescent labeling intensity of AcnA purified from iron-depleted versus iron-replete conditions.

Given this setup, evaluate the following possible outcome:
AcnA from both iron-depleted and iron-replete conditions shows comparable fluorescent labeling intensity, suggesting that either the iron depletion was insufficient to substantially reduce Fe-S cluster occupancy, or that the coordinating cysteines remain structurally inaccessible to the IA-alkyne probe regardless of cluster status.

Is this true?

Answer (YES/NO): NO